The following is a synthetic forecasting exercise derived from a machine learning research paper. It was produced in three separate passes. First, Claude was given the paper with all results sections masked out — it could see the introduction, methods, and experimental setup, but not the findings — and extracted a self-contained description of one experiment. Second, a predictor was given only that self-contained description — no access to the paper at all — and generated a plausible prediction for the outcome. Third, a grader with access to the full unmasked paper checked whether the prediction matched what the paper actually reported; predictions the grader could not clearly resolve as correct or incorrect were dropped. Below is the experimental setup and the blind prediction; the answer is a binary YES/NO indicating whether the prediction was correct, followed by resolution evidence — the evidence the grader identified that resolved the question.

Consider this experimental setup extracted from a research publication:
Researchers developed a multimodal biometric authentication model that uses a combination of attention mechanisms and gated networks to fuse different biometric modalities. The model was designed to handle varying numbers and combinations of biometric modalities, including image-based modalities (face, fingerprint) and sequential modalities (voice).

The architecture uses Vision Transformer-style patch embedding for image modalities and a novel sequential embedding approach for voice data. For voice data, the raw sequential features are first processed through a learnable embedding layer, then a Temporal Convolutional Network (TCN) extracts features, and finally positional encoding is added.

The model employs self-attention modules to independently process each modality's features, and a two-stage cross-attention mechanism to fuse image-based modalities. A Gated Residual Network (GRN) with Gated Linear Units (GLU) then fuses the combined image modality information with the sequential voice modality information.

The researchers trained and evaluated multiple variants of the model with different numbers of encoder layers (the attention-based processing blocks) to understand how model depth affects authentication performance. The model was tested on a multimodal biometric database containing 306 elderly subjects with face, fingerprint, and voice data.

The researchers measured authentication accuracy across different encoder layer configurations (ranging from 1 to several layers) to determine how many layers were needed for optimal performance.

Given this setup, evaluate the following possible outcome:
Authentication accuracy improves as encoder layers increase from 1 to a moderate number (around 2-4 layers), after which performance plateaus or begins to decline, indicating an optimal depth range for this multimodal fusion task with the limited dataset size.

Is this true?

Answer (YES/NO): YES